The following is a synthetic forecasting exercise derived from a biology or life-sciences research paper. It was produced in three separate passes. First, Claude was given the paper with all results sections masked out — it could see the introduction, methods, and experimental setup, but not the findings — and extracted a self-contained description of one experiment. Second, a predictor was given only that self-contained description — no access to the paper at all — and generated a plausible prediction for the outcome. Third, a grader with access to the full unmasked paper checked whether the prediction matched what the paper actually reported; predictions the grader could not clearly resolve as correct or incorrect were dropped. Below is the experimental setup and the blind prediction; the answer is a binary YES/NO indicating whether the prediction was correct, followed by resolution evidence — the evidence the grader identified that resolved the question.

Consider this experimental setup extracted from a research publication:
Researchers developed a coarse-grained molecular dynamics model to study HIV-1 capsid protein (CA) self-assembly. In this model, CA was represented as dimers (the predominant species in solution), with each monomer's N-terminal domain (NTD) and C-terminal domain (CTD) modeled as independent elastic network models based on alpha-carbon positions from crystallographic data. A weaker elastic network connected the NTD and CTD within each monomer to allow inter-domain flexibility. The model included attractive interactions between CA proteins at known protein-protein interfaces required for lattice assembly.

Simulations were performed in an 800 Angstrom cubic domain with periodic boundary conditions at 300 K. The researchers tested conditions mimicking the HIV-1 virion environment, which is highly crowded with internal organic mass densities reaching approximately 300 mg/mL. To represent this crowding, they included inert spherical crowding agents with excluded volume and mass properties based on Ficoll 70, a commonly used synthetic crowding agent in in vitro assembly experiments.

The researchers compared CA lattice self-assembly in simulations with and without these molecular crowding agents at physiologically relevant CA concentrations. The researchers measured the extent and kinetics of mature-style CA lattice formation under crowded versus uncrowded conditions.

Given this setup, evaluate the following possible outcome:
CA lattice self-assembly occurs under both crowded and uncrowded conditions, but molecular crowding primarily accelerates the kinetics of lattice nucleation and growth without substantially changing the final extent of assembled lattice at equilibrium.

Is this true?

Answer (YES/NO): NO